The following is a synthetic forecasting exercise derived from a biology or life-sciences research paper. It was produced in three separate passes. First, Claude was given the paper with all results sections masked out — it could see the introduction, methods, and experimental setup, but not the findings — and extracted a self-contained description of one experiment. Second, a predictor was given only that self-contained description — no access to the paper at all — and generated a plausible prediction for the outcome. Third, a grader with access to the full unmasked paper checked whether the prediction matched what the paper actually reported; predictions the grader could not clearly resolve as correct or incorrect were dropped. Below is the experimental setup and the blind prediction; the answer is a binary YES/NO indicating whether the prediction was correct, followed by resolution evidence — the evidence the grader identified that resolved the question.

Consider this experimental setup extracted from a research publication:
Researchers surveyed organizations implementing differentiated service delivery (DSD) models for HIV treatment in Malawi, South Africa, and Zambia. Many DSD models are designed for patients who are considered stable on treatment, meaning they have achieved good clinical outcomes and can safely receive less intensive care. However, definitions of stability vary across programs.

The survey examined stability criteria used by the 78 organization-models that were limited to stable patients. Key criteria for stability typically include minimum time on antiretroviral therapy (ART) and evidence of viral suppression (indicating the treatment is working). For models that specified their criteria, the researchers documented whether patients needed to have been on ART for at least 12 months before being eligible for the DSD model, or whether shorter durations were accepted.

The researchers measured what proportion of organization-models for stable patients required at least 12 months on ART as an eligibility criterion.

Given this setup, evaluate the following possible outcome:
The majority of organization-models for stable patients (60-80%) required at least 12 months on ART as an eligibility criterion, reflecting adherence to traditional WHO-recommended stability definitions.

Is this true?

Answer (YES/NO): YES